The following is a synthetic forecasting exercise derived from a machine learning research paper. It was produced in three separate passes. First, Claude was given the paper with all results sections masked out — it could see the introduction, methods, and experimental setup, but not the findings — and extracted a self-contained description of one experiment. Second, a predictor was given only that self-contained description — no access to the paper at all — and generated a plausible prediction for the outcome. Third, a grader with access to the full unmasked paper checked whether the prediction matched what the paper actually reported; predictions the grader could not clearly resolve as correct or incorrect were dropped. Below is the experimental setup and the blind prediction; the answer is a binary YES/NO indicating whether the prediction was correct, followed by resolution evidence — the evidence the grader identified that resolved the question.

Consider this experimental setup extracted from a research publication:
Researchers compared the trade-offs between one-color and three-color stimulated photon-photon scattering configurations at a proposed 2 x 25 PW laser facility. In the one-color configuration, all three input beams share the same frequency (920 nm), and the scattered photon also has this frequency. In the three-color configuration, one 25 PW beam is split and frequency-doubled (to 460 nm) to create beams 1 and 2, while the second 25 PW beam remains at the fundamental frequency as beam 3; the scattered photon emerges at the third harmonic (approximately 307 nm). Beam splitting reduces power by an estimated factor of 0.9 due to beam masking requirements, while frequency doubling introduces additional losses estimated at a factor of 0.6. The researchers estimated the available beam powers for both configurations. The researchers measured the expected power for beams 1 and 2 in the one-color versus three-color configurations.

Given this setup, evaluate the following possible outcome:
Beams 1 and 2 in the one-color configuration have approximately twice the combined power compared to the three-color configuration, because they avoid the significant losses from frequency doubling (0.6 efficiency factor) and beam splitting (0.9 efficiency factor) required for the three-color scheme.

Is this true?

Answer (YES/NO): NO